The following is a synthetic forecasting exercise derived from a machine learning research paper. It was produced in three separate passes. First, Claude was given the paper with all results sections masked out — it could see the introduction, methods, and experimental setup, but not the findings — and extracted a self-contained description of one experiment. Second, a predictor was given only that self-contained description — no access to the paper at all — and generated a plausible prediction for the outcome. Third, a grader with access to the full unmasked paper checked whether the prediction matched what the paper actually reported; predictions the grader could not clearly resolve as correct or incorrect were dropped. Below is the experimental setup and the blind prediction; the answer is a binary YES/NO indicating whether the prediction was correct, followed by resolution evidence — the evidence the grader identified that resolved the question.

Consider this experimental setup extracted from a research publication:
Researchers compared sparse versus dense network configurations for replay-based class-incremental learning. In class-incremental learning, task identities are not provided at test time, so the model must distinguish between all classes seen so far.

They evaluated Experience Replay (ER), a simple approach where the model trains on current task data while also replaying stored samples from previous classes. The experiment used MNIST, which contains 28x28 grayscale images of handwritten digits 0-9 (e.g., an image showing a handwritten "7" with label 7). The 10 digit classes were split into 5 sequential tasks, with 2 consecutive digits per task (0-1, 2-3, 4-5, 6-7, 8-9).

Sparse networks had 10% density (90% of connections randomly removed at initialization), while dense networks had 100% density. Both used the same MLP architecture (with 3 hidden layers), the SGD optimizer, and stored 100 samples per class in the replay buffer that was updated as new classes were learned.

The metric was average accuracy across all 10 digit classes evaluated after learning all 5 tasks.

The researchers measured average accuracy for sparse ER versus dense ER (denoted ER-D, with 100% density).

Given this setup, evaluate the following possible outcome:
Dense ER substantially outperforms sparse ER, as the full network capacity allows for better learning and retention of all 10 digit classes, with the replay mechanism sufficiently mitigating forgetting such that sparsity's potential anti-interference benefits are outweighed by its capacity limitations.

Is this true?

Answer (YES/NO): YES